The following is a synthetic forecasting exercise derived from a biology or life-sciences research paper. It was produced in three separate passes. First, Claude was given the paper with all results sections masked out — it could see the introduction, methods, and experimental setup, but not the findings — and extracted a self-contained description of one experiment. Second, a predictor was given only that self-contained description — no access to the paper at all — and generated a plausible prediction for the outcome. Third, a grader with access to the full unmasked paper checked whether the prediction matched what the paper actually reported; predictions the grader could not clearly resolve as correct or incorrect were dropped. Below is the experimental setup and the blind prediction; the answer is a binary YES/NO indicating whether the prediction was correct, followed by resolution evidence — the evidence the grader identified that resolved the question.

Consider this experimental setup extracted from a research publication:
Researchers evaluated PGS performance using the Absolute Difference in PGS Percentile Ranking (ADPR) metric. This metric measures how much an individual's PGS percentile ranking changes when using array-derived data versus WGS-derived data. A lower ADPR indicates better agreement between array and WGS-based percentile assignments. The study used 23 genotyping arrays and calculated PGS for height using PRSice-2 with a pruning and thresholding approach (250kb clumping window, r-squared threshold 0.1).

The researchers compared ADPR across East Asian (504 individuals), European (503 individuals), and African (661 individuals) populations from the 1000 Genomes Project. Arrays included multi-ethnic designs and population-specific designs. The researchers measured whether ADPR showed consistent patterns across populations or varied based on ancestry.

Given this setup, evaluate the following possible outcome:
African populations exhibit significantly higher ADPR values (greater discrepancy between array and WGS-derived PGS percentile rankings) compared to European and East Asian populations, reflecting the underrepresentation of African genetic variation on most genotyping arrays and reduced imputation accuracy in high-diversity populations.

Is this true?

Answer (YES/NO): YES